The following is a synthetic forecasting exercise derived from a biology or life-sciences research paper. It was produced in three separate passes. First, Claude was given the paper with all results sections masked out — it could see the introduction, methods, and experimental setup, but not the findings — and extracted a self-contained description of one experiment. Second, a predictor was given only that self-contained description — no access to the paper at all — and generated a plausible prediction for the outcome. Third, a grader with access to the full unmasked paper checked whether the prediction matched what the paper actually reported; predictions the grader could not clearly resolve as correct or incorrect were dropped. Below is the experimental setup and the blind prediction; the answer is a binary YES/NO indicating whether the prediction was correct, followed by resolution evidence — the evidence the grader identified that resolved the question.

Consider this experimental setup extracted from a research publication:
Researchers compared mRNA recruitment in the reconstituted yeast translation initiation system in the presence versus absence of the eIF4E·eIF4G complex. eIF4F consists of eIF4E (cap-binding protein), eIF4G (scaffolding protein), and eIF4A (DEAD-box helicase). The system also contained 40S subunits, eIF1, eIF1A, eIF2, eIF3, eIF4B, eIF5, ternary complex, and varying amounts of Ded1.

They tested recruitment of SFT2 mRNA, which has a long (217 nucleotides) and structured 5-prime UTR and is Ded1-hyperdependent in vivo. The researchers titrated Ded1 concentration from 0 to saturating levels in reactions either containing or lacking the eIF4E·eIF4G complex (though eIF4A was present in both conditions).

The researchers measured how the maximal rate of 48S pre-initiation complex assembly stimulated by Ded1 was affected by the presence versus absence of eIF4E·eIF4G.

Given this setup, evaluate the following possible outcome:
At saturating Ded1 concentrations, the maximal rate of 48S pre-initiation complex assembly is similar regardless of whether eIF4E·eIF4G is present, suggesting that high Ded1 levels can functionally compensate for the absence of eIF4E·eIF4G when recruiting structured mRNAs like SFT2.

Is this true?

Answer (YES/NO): NO